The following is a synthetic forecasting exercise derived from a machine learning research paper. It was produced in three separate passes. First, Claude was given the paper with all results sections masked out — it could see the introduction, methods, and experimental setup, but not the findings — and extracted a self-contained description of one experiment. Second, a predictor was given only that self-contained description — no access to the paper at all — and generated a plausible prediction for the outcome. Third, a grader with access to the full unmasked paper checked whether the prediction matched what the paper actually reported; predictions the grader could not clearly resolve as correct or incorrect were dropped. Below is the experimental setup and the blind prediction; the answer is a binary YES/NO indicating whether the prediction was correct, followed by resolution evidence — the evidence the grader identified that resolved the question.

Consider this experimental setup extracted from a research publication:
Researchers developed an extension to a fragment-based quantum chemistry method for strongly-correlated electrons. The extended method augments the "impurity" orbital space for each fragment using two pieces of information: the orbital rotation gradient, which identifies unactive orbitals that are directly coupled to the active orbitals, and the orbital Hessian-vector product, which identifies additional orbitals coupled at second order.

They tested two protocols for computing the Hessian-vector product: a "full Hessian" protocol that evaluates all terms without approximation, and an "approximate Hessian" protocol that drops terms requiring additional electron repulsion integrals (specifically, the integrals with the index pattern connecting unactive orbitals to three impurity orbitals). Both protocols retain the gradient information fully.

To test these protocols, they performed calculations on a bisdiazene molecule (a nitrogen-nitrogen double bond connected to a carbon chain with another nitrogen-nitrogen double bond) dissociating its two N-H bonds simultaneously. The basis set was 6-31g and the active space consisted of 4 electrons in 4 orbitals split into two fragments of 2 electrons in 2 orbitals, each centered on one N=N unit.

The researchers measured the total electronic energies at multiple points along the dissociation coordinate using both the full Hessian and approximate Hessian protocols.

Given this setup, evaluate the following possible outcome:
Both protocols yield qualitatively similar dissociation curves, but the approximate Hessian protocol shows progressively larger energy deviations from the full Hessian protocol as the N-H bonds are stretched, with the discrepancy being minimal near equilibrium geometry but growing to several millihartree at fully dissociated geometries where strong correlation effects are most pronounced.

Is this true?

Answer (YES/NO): NO